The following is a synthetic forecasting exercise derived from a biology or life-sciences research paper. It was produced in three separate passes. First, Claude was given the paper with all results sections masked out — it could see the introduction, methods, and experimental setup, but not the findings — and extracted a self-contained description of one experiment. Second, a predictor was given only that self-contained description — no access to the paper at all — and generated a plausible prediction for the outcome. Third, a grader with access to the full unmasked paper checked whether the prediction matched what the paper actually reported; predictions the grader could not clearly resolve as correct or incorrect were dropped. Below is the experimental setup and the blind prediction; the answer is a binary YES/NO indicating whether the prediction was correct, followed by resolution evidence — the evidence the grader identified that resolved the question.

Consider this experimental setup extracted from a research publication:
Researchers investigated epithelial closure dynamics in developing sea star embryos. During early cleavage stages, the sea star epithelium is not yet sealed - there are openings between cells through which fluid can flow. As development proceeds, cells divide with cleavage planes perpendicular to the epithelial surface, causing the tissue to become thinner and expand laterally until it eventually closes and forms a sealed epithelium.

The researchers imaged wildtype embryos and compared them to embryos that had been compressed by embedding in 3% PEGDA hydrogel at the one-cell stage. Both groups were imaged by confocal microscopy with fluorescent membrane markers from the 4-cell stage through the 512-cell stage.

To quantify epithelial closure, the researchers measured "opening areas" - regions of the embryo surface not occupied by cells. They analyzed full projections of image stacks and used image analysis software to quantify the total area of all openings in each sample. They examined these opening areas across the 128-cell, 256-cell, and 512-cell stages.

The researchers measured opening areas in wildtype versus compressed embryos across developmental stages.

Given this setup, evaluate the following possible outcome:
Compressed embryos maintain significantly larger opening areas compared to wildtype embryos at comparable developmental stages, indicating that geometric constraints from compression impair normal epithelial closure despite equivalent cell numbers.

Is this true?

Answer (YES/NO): NO